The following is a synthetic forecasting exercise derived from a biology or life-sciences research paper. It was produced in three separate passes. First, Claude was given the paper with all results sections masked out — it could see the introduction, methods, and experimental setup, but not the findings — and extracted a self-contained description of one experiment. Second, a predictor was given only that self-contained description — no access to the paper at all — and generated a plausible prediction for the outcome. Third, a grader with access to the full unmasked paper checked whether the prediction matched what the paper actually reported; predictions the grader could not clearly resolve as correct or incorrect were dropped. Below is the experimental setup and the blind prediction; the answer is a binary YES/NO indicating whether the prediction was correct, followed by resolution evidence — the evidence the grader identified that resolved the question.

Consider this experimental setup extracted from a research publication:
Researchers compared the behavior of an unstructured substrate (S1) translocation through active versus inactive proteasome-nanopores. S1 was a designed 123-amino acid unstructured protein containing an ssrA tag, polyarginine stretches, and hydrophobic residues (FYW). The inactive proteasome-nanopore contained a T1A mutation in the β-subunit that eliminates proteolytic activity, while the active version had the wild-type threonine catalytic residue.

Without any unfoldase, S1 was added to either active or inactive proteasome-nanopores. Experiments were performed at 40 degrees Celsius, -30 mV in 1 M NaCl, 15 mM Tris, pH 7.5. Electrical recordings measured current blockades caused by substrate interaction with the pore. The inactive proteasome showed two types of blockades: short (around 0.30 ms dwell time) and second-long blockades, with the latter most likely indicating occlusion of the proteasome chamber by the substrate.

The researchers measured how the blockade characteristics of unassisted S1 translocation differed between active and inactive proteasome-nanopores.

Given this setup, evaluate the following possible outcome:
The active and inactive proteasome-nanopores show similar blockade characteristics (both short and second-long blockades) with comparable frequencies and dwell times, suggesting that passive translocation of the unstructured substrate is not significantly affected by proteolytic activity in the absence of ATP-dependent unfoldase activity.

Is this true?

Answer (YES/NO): NO